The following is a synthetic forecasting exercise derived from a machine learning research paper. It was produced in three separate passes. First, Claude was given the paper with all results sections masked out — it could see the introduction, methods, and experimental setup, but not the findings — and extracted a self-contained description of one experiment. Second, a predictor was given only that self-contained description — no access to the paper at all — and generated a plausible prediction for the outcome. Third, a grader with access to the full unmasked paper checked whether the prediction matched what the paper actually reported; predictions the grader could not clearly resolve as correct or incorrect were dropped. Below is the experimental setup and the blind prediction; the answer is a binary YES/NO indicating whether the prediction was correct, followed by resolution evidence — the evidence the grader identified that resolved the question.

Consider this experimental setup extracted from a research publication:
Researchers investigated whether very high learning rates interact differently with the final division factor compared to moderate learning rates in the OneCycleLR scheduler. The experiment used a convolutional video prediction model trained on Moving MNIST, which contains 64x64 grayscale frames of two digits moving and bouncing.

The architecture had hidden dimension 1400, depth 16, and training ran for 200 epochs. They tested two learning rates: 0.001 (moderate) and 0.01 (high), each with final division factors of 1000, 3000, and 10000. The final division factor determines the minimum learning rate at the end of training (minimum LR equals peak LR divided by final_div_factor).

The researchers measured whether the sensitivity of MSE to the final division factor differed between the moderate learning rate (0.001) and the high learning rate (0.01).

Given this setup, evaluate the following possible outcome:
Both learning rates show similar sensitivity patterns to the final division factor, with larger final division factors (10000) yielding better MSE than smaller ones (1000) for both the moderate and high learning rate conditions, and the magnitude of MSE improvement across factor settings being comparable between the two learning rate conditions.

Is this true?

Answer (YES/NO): NO